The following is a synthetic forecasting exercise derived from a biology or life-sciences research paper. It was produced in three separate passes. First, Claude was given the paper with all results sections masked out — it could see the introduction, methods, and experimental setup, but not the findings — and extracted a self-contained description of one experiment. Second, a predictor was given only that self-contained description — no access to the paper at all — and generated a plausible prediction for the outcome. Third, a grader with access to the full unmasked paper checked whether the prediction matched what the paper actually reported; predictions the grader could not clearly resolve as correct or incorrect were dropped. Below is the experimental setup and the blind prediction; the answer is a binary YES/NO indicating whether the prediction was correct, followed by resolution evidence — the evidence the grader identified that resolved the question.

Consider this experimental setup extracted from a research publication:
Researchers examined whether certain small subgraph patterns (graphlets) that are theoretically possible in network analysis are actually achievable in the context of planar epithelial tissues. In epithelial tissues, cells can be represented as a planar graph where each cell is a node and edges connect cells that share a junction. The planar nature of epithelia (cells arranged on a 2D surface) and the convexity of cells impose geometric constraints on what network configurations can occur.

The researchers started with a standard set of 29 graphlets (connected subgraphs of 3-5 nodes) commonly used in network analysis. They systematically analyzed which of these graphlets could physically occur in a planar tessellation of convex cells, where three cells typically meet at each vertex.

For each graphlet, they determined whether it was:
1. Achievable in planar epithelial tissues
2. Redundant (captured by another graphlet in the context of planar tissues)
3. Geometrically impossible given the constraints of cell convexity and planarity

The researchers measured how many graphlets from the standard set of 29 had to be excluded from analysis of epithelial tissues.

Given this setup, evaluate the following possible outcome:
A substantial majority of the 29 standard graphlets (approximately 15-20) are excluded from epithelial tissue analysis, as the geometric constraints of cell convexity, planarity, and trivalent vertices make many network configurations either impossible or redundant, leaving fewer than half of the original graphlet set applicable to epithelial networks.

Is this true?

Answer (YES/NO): NO